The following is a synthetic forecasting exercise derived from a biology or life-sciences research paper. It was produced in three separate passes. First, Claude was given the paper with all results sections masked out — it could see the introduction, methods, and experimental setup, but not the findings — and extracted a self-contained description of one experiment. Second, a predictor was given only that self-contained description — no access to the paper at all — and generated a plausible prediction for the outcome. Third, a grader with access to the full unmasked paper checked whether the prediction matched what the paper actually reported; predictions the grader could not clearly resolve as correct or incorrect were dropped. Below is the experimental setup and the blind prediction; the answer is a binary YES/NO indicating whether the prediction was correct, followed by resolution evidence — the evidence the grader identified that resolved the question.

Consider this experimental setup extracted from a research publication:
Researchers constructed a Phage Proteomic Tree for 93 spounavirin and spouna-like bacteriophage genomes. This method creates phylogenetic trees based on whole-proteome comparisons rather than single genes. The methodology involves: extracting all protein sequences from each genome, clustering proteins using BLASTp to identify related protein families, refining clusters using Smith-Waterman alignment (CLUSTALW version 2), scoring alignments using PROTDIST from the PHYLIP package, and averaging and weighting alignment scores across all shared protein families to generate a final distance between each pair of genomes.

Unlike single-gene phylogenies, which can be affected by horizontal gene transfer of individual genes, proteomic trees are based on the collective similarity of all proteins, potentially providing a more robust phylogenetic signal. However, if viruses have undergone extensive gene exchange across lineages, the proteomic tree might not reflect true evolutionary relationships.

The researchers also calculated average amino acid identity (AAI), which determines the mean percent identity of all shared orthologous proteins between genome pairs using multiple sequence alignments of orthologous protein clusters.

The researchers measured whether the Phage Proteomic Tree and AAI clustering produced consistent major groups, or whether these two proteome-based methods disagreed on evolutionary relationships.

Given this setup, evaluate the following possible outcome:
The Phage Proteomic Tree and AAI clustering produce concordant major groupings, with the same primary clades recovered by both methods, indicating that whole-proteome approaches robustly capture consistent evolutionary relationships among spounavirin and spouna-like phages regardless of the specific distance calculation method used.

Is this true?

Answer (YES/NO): YES